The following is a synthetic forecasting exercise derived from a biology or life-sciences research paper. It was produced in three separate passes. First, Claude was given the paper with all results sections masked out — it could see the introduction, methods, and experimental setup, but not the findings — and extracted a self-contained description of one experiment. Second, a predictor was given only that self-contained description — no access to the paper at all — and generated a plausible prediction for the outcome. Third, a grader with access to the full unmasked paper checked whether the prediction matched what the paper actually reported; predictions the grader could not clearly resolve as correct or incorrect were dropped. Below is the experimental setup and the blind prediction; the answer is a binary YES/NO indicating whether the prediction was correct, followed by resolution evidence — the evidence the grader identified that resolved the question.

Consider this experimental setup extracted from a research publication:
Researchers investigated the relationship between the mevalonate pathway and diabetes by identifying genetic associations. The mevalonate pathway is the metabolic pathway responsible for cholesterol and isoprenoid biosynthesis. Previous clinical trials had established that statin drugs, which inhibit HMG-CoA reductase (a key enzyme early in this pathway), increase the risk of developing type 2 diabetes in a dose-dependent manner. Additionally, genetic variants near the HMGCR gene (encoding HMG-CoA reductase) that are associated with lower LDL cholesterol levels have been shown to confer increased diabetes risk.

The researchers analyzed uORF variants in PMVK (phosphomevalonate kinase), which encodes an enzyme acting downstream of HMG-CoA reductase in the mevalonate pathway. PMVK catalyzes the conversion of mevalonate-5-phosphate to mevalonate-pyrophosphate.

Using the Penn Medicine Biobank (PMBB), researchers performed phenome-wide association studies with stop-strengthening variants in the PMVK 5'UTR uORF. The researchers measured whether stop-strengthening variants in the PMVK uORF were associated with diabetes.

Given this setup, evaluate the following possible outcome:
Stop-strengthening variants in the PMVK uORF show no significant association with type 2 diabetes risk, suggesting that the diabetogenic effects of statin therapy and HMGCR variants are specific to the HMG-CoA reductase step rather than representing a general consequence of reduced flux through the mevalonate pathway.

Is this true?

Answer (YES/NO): NO